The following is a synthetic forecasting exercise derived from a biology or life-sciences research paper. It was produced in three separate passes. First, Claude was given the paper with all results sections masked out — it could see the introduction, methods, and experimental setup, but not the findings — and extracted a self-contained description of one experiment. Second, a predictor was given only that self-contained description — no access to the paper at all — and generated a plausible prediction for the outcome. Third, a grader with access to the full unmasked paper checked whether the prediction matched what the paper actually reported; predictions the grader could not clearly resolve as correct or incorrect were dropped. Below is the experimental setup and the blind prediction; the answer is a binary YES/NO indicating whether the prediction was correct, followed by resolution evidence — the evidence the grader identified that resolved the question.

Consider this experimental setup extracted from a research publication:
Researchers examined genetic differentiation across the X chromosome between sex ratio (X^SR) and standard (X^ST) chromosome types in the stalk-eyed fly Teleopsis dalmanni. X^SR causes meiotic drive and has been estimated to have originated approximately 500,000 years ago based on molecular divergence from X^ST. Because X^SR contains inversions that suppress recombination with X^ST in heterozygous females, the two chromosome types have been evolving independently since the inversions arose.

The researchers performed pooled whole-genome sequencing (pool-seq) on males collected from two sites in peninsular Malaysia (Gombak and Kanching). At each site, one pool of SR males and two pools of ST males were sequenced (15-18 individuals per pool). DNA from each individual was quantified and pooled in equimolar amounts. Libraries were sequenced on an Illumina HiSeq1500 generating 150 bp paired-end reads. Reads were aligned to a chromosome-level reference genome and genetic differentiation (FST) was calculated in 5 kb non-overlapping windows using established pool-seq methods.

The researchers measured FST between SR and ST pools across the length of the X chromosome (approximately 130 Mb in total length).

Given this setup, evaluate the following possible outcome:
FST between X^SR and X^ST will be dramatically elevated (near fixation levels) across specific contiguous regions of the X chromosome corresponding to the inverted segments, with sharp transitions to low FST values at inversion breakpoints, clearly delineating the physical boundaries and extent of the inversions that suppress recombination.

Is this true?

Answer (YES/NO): NO